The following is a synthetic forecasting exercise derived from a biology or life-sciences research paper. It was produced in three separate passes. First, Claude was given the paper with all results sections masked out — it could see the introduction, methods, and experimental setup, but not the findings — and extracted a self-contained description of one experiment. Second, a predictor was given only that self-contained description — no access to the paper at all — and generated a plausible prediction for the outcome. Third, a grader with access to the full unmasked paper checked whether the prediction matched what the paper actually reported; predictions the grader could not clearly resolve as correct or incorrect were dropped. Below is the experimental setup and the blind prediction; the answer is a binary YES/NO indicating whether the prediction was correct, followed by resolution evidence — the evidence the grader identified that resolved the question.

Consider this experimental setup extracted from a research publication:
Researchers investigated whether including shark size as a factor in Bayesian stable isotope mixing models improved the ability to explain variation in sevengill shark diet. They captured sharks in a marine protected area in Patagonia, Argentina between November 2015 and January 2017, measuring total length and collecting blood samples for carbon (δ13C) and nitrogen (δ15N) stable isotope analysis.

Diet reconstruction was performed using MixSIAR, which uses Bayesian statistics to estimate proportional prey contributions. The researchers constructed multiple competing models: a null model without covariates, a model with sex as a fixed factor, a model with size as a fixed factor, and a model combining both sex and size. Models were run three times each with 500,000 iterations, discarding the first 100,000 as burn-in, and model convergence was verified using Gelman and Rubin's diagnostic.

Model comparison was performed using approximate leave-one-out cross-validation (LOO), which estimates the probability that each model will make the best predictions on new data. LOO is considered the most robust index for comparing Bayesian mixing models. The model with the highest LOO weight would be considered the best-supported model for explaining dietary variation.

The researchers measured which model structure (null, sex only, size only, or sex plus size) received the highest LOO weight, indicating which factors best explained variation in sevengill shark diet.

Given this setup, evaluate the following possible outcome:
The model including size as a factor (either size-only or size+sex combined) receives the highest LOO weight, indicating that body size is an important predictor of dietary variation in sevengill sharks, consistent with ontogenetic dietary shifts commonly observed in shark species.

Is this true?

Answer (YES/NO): YES